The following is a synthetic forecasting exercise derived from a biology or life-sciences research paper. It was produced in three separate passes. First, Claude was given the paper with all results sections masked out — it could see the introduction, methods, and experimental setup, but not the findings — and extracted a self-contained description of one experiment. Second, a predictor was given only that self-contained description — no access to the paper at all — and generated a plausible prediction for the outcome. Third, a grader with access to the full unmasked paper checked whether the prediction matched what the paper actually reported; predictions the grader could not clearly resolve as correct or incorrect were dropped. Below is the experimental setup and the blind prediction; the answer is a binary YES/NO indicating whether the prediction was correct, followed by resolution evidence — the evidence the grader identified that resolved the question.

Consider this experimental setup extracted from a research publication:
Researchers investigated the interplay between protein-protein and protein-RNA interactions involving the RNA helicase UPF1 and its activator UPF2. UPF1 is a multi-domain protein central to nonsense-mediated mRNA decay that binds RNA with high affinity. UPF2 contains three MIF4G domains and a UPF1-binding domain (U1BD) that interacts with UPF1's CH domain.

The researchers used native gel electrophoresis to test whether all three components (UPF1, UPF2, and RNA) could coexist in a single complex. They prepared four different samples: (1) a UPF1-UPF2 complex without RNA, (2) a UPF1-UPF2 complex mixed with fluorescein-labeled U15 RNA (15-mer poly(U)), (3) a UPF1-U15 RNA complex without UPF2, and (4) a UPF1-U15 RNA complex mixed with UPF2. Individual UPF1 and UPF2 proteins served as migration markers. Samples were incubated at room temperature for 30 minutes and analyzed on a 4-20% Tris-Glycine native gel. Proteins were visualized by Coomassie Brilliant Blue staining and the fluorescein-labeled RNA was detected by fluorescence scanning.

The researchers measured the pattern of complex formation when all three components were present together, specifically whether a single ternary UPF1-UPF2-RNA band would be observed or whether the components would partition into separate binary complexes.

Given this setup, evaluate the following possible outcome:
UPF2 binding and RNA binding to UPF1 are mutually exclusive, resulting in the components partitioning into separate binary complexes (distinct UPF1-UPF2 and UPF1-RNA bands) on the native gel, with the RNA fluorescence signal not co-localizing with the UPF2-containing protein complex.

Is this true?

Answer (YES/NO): YES